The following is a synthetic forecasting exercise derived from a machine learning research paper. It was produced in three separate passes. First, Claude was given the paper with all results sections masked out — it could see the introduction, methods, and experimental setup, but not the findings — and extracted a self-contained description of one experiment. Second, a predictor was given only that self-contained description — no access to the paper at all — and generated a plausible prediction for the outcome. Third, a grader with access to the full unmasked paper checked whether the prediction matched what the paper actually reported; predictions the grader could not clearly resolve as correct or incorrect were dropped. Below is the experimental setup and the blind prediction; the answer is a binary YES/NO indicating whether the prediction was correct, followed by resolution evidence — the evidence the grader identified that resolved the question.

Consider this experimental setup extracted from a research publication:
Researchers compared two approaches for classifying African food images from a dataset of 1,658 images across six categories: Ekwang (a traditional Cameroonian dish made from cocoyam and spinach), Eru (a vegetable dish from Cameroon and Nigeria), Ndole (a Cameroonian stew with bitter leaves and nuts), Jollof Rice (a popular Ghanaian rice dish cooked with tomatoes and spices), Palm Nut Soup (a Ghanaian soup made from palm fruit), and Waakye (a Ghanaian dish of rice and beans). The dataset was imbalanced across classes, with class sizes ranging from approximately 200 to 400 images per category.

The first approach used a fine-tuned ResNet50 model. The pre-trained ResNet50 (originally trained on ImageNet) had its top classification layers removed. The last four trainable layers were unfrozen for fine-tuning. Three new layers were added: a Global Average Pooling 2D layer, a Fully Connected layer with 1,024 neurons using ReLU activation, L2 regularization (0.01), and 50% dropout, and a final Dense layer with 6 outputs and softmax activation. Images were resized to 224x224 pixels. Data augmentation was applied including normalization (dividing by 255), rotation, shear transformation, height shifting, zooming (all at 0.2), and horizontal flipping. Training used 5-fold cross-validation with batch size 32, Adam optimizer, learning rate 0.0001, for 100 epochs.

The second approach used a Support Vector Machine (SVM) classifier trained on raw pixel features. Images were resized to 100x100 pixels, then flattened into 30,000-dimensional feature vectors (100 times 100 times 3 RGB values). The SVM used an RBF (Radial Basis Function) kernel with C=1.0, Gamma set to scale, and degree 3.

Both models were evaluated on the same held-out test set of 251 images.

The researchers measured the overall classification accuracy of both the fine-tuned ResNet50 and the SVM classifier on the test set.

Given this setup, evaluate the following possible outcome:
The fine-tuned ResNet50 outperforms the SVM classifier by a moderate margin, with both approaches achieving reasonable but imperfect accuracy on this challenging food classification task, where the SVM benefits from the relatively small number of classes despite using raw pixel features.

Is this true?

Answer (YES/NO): NO